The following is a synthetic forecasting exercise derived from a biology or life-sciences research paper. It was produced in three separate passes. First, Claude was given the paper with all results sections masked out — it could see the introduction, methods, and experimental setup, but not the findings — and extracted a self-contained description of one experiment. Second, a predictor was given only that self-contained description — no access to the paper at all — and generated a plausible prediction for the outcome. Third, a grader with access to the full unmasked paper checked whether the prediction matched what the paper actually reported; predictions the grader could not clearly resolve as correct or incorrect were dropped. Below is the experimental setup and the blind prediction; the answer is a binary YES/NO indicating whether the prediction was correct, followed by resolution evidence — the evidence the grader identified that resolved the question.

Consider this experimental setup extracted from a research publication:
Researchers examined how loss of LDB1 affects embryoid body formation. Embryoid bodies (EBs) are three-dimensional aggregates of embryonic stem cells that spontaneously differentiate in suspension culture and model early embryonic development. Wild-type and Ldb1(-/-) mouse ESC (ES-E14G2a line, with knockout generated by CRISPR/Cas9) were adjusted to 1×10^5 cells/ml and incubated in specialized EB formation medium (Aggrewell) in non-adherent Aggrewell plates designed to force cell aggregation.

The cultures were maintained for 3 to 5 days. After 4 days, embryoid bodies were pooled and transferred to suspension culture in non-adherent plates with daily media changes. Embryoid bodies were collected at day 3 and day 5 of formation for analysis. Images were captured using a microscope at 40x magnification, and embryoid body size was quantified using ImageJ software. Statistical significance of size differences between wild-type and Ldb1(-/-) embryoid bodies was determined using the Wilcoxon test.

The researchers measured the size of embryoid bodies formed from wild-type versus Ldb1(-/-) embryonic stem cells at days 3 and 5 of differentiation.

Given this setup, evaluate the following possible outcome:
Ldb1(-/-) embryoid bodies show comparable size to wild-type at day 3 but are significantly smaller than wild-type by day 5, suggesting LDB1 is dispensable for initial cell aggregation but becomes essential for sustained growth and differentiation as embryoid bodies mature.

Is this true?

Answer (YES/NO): NO